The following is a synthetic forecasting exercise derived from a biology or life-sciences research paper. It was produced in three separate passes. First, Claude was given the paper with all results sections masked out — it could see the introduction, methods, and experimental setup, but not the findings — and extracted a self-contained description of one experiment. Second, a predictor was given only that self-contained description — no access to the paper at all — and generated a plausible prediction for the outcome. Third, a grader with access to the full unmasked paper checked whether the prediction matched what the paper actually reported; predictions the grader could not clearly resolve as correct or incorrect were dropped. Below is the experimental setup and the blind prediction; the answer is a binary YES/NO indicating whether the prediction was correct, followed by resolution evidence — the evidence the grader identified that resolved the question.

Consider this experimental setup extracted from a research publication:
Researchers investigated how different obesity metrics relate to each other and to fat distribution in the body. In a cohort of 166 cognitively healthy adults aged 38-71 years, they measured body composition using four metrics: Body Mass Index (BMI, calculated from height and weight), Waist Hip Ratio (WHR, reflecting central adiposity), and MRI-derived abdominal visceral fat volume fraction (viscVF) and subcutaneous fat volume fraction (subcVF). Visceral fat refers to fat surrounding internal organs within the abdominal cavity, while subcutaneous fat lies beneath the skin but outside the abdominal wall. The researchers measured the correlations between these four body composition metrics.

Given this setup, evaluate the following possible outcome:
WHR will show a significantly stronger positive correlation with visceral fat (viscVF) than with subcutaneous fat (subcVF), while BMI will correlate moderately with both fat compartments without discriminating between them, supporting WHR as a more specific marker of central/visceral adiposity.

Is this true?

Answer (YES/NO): NO